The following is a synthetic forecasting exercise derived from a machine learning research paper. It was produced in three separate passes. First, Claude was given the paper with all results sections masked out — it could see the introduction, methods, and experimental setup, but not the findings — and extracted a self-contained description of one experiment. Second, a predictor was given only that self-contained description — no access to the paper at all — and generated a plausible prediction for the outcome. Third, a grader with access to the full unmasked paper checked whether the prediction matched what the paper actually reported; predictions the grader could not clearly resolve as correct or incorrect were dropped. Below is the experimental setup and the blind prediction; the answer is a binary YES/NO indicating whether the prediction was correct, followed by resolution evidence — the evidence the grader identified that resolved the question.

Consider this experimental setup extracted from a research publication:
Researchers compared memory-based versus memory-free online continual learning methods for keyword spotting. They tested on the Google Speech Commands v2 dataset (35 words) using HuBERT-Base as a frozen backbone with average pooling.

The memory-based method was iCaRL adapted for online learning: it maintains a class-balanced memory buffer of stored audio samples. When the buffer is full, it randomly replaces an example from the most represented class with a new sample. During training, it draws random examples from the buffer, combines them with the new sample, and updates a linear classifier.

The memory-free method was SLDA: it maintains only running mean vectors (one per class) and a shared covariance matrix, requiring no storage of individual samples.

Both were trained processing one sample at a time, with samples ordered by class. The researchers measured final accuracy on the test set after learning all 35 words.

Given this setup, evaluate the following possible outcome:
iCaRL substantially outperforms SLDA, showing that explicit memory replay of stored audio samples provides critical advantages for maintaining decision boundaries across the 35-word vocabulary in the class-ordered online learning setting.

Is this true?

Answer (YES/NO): NO